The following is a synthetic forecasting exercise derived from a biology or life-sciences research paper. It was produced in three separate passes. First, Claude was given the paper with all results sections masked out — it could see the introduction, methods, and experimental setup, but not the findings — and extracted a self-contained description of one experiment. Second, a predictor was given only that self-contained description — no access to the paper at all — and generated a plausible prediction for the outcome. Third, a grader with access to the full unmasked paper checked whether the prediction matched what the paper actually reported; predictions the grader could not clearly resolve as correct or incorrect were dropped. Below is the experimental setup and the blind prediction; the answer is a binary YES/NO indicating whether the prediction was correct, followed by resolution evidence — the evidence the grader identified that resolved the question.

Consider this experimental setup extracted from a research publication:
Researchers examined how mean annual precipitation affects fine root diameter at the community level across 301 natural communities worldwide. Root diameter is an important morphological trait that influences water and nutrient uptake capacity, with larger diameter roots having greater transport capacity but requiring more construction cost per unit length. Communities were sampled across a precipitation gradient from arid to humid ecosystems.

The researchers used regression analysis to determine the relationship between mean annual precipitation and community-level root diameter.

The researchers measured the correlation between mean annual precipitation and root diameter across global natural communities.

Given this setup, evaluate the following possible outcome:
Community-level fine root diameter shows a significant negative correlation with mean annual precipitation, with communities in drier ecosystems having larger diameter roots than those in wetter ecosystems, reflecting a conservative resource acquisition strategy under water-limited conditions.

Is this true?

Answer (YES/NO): NO